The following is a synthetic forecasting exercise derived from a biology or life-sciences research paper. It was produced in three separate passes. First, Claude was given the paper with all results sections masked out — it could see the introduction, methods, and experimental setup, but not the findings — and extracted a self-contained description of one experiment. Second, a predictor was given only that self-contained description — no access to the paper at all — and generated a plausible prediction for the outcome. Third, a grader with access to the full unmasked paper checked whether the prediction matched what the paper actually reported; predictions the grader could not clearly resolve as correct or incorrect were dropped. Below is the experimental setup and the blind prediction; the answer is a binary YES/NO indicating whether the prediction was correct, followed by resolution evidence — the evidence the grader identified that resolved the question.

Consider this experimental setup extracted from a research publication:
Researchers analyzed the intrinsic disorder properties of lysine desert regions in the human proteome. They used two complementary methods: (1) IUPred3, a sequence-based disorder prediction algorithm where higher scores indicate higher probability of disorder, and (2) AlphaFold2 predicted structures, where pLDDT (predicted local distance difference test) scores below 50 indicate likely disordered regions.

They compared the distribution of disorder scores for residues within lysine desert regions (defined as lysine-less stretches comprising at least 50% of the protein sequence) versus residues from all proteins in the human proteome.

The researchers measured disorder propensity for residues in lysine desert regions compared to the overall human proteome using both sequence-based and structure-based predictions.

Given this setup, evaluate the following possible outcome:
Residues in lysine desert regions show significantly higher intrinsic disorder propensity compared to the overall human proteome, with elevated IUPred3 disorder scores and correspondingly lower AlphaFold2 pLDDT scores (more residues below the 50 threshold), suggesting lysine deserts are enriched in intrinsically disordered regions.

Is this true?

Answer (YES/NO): YES